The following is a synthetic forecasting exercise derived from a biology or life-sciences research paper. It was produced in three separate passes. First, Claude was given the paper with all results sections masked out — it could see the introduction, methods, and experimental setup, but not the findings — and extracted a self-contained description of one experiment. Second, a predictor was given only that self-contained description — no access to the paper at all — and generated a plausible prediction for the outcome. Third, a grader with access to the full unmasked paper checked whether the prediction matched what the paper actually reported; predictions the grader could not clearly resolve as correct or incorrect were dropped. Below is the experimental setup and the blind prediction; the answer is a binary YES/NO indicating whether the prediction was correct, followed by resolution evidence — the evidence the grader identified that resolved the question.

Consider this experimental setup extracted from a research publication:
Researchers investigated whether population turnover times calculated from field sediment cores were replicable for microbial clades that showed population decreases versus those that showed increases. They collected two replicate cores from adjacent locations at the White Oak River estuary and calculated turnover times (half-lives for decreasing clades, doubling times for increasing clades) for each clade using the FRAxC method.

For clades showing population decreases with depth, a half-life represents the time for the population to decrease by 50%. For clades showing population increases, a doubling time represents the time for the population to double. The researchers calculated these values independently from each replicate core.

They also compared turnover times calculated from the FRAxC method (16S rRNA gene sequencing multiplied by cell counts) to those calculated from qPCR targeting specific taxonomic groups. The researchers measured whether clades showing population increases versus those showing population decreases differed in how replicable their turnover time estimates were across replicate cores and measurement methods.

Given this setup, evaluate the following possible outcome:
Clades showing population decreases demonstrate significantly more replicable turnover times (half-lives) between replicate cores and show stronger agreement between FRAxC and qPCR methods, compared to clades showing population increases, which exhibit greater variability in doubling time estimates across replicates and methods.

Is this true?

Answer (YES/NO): NO